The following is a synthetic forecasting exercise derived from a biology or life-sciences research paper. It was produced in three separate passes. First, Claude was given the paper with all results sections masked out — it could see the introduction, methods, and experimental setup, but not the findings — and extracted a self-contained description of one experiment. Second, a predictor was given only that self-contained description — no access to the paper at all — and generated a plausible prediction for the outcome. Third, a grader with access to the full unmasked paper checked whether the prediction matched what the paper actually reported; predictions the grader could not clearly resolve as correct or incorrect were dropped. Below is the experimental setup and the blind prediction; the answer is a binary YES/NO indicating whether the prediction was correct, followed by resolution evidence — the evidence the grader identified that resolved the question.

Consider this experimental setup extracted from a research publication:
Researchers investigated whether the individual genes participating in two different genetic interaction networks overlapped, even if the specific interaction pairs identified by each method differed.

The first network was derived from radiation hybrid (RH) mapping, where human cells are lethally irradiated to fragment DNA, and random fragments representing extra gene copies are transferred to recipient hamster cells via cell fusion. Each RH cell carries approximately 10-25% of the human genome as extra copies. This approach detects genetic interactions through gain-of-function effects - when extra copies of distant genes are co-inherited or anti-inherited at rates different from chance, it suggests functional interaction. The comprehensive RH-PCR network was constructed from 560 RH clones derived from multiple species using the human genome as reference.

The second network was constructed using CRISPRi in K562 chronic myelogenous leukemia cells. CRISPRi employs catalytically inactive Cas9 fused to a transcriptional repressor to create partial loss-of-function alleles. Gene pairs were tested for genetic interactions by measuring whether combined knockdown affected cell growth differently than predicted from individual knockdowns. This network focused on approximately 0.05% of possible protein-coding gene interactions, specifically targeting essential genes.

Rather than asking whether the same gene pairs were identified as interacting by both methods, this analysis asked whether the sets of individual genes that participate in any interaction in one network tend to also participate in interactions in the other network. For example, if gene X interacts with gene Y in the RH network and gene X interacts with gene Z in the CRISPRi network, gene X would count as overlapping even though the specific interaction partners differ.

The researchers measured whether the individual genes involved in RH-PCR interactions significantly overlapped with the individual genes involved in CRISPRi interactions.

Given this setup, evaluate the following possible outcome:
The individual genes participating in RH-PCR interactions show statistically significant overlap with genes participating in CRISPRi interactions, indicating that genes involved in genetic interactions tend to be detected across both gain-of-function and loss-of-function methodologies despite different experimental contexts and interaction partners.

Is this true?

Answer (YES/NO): YES